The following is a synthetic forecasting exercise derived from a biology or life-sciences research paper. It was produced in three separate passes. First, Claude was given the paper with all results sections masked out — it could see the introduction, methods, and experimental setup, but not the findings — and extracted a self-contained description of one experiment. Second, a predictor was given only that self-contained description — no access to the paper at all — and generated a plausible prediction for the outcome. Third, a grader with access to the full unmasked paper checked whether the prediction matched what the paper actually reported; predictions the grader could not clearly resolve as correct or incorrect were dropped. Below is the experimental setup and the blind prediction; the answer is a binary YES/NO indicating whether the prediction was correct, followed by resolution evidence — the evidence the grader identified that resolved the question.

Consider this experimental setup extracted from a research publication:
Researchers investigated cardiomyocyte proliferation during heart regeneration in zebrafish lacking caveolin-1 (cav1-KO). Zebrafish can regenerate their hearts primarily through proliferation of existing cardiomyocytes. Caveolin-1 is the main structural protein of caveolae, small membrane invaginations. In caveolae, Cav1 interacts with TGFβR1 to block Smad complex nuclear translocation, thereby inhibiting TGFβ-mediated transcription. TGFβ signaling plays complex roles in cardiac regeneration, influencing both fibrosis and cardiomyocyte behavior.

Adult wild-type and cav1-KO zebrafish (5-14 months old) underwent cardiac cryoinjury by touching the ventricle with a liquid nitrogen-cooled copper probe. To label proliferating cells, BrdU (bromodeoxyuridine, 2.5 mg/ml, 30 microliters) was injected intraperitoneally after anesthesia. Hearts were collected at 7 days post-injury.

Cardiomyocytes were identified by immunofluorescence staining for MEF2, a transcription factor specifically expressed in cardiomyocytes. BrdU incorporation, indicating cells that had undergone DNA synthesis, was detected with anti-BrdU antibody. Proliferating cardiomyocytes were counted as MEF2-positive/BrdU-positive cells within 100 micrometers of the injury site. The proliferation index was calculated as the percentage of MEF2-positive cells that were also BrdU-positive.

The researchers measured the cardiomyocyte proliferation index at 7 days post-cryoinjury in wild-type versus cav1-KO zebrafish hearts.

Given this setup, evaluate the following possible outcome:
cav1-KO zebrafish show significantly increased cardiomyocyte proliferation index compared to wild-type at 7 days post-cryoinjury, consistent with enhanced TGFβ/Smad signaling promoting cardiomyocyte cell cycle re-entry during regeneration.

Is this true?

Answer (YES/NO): NO